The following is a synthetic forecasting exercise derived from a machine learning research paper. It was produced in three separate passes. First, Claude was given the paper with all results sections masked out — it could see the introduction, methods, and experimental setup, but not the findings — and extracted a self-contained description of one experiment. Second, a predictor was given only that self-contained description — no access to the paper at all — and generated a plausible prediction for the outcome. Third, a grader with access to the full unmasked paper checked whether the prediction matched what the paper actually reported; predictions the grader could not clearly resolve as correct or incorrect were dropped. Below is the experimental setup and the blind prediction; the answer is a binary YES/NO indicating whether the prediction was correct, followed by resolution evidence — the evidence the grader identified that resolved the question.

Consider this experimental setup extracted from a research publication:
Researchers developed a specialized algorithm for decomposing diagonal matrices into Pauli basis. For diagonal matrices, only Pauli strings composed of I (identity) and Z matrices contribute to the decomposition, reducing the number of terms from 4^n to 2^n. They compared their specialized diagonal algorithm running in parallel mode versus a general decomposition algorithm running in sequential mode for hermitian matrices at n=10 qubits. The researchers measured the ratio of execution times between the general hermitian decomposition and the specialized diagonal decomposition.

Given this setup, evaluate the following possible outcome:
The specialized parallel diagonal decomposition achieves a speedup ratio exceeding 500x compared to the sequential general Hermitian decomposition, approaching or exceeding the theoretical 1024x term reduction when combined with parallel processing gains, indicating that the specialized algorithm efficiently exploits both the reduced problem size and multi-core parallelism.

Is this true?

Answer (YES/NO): YES